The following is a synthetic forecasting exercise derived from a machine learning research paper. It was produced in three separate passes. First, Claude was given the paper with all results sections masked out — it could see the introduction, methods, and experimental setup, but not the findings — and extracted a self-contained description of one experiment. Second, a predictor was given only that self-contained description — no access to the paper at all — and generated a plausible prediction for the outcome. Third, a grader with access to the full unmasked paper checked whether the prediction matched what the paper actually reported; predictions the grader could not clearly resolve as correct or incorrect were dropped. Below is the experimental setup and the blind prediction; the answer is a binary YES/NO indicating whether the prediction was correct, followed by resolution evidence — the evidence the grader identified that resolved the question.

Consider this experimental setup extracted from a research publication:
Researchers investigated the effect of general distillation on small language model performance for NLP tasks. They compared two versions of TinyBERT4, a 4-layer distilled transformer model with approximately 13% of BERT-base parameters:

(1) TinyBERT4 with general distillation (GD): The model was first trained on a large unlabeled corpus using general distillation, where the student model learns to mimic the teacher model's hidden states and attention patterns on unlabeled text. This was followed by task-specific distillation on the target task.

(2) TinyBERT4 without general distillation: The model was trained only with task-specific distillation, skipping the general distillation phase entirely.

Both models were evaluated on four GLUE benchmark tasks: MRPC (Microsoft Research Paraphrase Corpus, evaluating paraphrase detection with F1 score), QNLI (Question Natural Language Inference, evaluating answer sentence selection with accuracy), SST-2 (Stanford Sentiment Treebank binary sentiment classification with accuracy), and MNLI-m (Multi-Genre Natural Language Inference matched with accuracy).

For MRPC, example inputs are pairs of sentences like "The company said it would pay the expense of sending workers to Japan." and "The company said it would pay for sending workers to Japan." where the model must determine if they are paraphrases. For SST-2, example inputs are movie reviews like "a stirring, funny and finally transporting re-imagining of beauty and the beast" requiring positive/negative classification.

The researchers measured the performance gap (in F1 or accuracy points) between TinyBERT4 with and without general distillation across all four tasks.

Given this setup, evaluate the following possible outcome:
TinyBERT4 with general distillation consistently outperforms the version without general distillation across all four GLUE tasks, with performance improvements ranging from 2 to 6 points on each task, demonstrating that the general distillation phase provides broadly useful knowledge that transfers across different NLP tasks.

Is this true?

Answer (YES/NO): NO